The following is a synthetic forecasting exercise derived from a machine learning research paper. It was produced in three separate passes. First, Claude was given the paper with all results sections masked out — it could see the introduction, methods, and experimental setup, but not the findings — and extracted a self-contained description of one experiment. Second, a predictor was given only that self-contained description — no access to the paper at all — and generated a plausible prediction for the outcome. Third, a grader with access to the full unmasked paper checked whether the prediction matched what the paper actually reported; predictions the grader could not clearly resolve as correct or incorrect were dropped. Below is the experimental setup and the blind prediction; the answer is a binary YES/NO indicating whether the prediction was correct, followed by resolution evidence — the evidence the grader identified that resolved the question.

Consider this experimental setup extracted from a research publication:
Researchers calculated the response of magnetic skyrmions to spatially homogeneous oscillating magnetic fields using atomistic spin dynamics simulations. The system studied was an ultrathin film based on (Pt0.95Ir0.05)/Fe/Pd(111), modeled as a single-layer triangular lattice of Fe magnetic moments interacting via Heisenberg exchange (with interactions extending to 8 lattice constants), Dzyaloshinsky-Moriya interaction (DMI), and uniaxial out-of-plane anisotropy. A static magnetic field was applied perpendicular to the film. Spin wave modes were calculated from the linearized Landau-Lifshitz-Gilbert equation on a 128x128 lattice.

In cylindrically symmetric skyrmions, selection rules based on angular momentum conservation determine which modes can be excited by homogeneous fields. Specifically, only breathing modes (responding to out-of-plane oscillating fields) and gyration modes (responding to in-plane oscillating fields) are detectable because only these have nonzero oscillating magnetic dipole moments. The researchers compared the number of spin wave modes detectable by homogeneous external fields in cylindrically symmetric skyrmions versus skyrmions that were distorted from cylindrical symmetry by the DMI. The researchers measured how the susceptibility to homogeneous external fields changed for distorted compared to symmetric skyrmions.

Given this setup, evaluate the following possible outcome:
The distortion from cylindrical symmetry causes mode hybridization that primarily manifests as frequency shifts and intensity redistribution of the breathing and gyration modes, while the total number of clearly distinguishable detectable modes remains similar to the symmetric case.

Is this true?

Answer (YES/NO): NO